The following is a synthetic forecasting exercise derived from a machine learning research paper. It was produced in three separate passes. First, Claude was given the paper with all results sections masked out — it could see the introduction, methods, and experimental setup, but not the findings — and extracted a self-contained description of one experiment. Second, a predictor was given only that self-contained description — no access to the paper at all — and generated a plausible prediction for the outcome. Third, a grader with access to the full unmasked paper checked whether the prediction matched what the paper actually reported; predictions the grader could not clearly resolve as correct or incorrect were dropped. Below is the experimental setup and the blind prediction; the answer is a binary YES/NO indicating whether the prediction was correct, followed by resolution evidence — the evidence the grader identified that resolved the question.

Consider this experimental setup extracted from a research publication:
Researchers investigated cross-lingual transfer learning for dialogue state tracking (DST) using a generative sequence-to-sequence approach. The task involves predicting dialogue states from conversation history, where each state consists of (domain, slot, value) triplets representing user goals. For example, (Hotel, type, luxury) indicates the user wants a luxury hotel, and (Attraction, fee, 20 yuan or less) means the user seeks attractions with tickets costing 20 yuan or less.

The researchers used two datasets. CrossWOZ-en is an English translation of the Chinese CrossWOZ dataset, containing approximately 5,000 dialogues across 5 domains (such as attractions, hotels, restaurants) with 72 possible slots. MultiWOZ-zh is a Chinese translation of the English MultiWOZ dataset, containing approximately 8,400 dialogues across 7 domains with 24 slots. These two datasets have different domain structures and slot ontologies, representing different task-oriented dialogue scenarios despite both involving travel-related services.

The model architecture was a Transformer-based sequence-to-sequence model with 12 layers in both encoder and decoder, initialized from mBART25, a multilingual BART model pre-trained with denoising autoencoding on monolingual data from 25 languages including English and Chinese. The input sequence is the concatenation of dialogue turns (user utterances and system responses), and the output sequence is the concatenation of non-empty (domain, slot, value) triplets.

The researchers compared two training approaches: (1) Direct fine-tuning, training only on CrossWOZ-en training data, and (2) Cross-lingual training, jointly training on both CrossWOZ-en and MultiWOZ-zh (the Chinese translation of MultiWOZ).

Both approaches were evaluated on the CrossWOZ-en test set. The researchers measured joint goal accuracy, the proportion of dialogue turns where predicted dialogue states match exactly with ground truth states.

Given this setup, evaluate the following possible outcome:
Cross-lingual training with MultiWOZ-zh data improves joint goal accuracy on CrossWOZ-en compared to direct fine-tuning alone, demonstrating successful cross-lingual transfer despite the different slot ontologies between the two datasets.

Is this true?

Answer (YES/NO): NO